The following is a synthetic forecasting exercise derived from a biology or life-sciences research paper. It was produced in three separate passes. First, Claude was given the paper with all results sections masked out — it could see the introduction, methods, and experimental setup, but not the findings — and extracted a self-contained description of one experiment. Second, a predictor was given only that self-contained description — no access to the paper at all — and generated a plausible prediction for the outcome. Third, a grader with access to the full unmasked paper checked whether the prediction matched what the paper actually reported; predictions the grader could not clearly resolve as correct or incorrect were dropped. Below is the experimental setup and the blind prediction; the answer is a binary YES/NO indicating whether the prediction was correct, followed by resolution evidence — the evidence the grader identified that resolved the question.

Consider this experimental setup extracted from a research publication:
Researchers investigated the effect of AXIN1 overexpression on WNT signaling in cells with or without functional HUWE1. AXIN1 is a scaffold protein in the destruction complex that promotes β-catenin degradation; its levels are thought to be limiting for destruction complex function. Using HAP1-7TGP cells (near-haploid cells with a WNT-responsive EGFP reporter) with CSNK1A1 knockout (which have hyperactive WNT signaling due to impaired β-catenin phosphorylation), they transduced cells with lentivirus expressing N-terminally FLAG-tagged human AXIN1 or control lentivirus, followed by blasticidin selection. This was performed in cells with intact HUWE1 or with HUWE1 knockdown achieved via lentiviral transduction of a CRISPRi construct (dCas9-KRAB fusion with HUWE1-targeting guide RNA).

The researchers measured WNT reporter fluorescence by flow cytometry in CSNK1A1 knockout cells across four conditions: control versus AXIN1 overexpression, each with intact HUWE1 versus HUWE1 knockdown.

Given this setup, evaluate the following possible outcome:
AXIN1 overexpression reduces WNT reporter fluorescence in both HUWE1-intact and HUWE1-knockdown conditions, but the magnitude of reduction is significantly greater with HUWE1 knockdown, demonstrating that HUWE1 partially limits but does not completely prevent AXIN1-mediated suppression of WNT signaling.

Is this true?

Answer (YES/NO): NO